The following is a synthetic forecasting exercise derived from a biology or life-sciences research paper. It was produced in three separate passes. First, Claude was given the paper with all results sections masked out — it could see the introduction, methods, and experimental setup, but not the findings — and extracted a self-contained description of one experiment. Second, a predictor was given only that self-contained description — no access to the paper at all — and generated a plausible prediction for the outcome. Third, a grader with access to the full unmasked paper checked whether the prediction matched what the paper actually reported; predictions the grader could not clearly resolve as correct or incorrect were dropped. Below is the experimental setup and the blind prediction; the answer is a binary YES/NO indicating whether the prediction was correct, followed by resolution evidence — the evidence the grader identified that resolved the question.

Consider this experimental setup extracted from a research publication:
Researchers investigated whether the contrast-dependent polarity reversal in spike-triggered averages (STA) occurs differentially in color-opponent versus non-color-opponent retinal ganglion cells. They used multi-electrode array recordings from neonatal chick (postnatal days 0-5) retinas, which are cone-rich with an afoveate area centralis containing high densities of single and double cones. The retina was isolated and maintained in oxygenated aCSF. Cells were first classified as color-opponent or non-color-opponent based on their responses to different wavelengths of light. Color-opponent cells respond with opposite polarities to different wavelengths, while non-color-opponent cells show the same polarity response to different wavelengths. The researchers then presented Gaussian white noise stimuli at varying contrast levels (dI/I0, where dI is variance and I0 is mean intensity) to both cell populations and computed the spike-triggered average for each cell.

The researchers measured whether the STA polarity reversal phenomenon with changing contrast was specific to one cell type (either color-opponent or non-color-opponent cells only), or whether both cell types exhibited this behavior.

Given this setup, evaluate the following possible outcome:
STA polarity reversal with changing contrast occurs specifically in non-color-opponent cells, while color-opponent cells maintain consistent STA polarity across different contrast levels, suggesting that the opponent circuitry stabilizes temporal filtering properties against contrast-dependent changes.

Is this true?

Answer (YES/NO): NO